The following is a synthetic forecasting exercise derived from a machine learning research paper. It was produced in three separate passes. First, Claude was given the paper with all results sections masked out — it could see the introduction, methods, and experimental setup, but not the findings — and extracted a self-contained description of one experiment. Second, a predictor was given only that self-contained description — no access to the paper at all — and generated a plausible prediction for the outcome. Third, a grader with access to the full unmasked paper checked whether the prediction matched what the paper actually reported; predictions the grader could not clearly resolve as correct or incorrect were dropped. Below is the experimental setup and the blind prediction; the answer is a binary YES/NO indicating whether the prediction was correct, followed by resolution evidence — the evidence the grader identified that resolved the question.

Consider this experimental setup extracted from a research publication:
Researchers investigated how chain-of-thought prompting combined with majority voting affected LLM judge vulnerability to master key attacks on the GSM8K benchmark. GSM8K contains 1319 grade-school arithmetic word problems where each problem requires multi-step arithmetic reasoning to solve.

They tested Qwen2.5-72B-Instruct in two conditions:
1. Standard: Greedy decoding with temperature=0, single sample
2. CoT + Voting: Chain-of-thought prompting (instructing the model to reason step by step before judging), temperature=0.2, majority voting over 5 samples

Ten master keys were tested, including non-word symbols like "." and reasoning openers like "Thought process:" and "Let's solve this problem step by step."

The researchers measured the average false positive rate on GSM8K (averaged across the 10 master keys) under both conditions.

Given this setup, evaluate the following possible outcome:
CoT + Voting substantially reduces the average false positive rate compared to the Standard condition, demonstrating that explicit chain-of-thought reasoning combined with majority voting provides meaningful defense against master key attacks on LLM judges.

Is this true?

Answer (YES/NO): NO